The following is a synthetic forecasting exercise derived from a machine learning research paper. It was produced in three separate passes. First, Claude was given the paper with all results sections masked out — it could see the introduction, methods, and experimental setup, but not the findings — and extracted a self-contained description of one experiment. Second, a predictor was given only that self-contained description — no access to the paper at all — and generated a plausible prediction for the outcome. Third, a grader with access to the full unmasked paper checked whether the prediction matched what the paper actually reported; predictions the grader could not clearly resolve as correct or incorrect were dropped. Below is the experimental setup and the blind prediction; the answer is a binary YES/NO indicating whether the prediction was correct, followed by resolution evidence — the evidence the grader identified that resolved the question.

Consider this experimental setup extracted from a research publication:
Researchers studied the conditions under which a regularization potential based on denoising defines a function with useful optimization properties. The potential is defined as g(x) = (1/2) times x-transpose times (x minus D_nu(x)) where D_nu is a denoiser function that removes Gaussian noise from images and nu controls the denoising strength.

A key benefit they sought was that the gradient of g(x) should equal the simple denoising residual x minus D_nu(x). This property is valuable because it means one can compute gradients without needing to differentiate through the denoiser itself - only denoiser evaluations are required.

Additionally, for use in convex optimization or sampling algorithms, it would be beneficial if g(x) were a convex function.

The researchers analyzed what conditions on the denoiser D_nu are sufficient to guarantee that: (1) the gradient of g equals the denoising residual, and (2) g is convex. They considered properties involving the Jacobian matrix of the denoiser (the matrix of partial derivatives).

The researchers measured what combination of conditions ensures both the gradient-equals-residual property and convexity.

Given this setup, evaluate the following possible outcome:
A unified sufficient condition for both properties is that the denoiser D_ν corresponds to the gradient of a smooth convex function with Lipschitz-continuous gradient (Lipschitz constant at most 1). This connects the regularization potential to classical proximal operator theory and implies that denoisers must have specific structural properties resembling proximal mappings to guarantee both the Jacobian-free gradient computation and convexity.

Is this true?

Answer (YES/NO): NO